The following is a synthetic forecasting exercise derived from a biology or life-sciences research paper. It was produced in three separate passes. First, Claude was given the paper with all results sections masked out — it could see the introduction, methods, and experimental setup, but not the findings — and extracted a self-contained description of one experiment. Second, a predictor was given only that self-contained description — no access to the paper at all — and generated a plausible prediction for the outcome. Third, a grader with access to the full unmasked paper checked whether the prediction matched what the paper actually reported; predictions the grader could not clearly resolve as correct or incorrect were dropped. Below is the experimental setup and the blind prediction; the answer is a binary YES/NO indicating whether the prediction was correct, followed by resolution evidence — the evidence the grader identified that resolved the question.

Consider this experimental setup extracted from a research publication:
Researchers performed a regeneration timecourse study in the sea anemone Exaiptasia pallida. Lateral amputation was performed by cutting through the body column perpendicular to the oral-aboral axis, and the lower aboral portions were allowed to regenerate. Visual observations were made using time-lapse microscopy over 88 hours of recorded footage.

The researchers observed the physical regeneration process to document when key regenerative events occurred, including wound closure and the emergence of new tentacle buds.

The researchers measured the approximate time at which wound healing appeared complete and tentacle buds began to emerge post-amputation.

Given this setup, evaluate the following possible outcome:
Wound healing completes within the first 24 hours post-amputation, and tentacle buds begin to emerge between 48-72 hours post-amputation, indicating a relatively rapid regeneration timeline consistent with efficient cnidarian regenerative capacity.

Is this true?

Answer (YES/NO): NO